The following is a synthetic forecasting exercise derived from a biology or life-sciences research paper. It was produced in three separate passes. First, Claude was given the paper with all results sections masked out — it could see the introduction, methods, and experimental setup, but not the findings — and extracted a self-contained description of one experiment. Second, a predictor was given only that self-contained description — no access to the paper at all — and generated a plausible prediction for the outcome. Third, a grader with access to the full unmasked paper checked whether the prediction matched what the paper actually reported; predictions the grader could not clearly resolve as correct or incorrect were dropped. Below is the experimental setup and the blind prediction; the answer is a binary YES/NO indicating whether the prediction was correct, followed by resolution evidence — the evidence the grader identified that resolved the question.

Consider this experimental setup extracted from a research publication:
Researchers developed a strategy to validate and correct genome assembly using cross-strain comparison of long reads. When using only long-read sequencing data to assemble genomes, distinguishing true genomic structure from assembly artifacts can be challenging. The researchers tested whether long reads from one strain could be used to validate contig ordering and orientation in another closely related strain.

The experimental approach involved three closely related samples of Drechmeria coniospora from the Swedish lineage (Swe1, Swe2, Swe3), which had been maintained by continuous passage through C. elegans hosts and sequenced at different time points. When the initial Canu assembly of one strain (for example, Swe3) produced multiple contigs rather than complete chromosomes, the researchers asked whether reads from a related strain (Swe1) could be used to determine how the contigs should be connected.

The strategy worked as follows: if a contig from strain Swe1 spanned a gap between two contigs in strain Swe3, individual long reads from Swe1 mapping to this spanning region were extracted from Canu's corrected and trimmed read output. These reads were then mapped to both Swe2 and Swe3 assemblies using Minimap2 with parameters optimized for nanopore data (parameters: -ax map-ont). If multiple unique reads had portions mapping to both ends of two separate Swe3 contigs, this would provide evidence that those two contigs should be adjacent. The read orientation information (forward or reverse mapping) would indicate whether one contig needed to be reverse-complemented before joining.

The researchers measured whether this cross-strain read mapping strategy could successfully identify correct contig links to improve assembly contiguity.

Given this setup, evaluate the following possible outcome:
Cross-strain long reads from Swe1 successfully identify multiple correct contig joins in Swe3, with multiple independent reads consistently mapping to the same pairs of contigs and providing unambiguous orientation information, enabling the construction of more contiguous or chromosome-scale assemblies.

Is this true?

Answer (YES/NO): YES